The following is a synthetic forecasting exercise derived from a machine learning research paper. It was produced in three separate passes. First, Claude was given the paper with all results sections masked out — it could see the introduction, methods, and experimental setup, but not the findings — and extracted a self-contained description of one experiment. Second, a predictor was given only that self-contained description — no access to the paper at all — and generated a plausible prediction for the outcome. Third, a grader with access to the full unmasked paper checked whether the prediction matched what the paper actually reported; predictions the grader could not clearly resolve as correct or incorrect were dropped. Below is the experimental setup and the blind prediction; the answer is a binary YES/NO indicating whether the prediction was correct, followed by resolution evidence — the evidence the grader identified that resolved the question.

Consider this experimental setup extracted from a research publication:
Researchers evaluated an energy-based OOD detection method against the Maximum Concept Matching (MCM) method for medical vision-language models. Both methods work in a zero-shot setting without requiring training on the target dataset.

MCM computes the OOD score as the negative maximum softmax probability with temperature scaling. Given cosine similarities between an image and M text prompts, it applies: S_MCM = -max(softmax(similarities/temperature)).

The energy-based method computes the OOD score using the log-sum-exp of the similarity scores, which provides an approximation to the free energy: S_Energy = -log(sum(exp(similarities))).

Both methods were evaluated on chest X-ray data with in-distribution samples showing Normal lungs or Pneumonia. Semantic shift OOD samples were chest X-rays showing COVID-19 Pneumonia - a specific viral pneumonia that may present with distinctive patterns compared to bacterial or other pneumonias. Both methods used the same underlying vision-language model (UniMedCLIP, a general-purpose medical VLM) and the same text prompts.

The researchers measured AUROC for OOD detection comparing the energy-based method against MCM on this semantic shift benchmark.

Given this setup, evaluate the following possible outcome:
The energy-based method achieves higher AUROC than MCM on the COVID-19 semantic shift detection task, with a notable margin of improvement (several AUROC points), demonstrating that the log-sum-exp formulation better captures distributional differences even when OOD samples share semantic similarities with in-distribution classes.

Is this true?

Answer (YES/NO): NO